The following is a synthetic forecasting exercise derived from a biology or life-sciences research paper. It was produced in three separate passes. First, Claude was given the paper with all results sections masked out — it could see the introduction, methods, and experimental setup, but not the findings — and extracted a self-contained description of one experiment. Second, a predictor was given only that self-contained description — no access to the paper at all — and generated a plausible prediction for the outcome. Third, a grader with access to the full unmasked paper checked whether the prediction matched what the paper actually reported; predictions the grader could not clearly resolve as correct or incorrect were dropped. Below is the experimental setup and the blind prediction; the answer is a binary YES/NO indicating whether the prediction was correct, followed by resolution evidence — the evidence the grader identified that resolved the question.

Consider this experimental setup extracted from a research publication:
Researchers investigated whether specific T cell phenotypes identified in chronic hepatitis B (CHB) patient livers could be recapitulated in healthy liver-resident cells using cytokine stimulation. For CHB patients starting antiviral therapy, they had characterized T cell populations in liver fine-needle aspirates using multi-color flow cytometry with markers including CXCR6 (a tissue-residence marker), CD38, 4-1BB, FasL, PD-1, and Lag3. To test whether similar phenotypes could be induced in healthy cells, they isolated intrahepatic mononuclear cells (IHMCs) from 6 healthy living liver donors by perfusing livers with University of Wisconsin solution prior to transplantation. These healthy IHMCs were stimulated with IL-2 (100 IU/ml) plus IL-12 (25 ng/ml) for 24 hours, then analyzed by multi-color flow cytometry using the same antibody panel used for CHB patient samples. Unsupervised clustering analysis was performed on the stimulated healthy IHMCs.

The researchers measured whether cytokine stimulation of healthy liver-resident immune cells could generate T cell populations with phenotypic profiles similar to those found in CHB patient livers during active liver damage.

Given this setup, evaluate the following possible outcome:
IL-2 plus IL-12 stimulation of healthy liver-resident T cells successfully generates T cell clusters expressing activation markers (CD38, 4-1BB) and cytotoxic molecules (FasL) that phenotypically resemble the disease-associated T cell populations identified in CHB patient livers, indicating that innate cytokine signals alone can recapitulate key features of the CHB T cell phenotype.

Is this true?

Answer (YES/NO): YES